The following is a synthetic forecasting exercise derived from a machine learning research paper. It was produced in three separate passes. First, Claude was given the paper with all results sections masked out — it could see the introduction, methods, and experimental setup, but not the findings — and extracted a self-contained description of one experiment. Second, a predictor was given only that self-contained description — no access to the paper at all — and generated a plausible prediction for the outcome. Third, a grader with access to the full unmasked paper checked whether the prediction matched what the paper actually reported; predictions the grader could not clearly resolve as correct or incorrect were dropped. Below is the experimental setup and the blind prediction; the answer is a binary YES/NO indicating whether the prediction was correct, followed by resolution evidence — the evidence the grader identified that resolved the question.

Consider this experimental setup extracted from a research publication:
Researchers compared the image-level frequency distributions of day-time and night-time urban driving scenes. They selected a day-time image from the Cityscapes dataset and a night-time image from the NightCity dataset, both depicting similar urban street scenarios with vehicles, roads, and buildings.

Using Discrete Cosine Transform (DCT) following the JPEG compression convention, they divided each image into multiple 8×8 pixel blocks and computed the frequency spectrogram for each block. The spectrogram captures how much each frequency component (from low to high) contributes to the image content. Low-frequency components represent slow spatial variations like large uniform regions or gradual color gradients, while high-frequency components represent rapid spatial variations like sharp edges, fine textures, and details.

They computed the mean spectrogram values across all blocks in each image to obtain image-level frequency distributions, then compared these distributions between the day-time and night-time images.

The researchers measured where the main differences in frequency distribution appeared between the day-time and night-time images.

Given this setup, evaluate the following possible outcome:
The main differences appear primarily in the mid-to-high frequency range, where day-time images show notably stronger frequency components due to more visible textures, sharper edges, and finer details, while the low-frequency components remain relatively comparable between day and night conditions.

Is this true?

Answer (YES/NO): NO